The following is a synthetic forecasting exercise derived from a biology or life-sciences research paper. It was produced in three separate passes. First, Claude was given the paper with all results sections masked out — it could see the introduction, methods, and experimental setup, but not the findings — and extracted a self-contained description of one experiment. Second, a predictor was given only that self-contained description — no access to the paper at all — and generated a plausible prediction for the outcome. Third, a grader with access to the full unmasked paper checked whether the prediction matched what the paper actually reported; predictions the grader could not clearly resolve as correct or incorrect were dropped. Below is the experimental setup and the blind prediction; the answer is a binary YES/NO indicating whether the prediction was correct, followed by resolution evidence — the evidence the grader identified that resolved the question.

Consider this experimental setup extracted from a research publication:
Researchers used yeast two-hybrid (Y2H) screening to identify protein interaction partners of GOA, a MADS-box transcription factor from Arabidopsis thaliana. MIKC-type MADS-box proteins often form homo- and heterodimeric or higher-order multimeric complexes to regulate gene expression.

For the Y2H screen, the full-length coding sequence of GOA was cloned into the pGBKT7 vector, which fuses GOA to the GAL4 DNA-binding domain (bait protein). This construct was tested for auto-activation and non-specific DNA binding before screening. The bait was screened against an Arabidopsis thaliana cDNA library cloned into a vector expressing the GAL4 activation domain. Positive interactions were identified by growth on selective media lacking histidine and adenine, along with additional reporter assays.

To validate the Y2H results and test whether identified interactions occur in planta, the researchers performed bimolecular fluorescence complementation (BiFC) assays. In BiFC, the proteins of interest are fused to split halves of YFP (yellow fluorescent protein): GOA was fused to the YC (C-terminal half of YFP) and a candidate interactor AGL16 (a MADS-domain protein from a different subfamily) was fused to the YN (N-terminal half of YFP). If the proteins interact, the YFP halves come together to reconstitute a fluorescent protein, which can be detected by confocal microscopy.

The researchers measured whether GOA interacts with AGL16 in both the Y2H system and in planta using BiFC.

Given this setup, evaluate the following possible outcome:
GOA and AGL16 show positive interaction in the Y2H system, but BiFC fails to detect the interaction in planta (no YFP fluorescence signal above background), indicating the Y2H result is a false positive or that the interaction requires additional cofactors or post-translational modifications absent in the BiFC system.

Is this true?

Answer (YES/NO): YES